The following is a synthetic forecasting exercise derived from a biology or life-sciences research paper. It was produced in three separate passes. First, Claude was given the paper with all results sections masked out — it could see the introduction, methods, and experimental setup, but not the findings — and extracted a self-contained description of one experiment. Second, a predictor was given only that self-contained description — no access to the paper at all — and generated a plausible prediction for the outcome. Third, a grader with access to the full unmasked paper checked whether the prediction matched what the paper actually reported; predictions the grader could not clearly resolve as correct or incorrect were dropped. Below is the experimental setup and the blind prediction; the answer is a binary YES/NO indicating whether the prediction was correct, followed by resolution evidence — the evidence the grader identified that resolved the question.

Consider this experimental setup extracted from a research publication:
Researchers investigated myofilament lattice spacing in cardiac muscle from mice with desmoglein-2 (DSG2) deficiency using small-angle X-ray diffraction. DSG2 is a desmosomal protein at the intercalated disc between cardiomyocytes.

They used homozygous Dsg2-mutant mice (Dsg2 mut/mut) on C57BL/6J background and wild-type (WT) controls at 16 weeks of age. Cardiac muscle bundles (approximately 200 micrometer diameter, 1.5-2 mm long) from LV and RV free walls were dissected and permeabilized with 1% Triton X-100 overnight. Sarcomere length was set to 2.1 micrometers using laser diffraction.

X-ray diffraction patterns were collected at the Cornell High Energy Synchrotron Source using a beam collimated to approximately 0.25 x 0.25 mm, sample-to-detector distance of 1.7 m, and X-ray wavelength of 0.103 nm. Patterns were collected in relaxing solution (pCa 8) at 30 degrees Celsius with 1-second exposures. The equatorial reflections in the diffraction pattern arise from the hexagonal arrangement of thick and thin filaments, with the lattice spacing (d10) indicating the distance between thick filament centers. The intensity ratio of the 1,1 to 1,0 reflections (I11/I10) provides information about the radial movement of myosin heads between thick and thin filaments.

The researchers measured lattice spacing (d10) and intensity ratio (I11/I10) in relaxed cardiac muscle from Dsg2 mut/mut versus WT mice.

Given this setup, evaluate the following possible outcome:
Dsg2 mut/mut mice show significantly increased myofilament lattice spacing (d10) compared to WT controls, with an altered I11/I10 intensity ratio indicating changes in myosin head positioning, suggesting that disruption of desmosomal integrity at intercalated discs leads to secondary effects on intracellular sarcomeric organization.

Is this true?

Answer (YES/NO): NO